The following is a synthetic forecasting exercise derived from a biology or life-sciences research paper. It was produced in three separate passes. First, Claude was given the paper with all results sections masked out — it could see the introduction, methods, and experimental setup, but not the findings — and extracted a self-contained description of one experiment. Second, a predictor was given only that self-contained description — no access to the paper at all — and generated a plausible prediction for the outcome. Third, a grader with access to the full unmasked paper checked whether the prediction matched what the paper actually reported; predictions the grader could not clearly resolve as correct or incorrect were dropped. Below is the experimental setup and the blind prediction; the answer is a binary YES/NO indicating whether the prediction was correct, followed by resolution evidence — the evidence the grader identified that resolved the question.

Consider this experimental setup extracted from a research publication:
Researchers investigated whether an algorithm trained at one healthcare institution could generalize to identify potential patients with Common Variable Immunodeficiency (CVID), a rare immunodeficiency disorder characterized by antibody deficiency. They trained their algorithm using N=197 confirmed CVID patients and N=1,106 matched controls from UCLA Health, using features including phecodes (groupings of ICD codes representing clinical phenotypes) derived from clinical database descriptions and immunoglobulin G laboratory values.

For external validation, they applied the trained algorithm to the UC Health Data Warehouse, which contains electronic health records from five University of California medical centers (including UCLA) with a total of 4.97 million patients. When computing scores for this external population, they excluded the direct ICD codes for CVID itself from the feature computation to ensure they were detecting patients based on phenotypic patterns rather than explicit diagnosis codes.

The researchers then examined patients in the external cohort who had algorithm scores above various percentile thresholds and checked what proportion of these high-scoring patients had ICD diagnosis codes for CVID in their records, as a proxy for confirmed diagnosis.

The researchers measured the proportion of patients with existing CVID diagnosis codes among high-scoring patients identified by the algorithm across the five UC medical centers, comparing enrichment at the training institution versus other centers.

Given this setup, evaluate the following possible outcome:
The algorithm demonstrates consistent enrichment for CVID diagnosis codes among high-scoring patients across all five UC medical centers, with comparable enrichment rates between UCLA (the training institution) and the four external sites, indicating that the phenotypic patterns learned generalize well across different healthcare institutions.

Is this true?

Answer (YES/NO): NO